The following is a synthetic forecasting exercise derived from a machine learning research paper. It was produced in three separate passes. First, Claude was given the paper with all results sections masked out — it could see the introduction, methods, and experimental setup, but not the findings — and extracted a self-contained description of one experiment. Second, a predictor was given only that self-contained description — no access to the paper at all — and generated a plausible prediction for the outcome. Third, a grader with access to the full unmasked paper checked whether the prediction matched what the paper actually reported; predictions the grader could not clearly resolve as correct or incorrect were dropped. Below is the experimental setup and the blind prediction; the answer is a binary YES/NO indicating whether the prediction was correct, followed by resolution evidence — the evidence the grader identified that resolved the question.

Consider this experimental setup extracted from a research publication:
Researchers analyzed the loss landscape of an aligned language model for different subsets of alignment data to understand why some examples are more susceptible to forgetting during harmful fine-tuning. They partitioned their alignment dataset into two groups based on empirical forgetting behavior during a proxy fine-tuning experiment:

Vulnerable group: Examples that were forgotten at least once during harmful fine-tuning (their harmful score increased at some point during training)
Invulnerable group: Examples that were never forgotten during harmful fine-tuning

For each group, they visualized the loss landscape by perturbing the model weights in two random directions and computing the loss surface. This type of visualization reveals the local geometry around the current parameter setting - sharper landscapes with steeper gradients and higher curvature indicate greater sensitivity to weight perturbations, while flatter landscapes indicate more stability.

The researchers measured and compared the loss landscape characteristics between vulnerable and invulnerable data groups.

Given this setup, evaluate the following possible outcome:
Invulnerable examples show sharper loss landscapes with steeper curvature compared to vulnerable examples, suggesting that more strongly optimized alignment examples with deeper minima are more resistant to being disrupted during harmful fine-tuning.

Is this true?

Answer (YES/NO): NO